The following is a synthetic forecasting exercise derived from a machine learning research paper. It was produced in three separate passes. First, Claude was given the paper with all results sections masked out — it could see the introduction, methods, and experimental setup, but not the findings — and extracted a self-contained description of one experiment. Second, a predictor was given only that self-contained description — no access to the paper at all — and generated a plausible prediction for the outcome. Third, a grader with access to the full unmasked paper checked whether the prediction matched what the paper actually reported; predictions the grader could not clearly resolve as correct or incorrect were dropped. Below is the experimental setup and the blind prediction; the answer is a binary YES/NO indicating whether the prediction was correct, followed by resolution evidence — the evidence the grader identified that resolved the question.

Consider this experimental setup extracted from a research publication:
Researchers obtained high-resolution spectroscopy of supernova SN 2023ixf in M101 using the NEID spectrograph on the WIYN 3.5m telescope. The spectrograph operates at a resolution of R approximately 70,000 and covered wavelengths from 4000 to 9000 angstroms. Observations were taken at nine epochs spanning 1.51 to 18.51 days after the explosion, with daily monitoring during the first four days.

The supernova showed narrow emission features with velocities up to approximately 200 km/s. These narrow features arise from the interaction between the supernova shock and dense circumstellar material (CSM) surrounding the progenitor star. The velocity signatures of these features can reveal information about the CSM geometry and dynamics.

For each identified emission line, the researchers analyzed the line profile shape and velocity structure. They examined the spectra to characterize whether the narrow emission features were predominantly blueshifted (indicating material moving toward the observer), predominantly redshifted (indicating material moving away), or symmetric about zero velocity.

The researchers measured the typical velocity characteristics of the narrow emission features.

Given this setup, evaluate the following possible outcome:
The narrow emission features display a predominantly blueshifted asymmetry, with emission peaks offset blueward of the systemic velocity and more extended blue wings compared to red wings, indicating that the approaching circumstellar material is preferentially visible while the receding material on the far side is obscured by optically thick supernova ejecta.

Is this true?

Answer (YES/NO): YES